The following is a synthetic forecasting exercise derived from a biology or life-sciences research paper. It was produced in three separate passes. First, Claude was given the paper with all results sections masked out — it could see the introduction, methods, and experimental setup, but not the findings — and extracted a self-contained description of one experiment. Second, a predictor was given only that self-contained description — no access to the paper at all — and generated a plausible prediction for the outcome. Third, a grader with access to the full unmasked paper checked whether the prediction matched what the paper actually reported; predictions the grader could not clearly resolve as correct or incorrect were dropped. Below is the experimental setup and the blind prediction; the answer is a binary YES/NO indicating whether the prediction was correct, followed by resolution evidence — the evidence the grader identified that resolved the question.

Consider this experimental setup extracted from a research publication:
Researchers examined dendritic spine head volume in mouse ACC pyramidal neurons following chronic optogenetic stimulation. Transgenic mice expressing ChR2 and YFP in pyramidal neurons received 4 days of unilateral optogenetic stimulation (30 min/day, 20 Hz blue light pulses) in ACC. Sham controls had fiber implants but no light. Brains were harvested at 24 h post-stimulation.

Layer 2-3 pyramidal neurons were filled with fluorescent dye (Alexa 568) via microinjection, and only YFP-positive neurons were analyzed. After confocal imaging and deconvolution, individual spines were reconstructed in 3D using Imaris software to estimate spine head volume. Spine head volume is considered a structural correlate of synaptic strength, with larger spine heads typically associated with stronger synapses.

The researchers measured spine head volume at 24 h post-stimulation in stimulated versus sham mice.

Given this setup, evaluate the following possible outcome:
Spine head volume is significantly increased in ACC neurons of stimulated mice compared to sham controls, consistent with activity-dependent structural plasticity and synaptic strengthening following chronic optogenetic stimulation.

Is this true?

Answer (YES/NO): YES